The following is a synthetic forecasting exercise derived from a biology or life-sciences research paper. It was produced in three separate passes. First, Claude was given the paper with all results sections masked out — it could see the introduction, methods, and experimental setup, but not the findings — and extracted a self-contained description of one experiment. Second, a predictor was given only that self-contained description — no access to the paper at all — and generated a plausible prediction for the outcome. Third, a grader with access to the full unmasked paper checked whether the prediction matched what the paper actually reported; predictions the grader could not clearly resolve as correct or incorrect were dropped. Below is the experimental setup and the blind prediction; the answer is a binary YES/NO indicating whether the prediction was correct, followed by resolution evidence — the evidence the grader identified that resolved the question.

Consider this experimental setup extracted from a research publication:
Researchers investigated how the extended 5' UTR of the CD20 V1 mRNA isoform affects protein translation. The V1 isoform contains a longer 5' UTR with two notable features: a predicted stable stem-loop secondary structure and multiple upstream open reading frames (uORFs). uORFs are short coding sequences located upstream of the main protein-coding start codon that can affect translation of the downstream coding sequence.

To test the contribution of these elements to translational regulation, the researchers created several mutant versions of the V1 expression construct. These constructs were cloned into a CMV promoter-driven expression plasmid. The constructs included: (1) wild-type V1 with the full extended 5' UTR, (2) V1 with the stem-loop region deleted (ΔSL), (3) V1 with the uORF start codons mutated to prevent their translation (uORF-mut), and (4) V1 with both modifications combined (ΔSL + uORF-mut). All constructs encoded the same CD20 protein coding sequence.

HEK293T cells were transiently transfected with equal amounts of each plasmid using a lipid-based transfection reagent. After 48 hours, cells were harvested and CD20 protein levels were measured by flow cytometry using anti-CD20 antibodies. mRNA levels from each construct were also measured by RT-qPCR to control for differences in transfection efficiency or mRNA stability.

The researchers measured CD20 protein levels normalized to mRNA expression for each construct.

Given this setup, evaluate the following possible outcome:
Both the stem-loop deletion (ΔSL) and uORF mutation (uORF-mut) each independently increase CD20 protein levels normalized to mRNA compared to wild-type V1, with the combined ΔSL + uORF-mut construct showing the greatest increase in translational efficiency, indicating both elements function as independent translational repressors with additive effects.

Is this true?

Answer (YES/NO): NO